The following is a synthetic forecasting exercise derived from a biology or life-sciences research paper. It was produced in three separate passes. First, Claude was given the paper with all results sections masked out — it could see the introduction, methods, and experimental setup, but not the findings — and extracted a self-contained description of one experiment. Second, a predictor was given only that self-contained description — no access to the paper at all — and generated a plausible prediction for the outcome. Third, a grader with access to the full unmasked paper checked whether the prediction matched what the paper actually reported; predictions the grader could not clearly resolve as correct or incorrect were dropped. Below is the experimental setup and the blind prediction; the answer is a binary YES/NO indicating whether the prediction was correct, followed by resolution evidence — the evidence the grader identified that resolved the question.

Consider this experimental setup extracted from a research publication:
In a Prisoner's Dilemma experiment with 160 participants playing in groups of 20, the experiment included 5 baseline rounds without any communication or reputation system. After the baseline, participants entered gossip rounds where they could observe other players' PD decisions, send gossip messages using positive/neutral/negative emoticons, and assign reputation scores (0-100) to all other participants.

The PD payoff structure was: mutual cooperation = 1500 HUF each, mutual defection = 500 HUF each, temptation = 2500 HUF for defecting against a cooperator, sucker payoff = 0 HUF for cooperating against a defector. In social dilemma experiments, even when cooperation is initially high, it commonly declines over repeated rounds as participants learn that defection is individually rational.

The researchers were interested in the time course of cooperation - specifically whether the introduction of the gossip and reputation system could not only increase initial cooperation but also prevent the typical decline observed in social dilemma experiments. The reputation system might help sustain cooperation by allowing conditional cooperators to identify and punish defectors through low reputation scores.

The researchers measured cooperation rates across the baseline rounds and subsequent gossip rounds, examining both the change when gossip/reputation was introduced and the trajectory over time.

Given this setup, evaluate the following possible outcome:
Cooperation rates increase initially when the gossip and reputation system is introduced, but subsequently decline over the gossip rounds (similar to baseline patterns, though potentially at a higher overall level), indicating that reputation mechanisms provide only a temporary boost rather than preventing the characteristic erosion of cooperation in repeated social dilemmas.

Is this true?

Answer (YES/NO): YES